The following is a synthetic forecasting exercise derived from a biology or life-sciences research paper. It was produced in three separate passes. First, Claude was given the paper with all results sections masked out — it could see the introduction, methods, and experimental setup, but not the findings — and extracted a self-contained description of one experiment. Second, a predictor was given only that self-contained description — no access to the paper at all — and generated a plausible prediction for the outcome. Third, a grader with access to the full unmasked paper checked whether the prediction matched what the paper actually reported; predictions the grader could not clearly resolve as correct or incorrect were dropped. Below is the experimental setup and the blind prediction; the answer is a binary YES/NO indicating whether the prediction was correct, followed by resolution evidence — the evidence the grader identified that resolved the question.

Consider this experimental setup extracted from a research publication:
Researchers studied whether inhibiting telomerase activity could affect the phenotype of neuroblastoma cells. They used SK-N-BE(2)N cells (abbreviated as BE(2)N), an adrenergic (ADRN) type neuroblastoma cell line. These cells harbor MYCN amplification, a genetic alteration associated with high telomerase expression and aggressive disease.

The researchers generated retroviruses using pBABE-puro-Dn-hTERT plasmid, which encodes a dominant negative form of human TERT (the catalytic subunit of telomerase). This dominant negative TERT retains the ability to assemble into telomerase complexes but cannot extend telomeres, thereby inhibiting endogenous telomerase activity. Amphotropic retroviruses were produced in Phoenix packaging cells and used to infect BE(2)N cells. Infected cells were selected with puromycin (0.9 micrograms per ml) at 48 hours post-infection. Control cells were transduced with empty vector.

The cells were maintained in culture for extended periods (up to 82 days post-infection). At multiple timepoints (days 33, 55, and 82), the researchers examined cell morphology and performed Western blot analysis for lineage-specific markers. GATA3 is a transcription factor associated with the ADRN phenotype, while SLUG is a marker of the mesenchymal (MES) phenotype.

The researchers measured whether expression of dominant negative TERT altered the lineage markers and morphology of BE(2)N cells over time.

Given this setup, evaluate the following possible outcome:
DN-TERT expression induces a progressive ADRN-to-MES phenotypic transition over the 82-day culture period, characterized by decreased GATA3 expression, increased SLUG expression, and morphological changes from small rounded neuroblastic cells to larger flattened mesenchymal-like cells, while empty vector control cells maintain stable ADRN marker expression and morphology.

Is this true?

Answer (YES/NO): NO